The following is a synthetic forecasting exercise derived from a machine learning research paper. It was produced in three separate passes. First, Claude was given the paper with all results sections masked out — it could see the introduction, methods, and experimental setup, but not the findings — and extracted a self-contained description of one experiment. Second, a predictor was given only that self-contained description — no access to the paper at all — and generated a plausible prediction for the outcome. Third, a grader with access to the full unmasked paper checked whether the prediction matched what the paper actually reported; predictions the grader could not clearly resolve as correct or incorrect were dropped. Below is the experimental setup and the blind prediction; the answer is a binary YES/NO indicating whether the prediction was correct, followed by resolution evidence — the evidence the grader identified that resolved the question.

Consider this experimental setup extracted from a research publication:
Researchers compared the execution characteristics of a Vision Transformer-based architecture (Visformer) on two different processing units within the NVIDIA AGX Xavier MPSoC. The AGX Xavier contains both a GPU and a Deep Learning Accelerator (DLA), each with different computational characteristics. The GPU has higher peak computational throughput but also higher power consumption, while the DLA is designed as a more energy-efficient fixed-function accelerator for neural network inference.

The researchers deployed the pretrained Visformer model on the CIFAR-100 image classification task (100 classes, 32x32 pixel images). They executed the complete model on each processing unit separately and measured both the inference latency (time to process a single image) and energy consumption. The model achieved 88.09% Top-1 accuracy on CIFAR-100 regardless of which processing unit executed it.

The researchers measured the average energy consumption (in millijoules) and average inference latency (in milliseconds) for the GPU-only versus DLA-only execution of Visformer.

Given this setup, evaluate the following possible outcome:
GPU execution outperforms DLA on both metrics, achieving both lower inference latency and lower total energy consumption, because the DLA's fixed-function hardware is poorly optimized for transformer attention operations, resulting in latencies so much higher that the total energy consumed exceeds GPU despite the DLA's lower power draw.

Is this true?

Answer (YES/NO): NO